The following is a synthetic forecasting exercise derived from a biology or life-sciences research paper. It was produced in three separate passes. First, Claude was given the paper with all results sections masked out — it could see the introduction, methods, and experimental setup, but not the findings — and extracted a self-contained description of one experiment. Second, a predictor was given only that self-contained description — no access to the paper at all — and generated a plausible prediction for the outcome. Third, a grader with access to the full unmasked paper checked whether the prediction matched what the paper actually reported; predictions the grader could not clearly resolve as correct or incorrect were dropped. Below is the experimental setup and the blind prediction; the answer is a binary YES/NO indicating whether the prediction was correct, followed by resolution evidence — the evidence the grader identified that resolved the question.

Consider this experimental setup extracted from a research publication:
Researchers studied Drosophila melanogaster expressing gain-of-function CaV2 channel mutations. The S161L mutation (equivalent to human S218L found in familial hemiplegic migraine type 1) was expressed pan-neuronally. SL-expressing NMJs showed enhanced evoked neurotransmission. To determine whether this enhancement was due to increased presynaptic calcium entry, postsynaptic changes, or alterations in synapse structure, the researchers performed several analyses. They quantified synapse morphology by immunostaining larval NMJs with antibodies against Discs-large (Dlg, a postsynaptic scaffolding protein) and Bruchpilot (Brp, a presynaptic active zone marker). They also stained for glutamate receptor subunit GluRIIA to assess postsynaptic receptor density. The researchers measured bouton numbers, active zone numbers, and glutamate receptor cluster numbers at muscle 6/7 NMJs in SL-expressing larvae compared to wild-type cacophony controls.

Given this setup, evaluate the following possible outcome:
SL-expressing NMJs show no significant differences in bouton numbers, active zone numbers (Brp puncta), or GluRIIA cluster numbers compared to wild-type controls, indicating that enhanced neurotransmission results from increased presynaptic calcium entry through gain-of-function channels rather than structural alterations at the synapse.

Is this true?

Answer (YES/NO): YES